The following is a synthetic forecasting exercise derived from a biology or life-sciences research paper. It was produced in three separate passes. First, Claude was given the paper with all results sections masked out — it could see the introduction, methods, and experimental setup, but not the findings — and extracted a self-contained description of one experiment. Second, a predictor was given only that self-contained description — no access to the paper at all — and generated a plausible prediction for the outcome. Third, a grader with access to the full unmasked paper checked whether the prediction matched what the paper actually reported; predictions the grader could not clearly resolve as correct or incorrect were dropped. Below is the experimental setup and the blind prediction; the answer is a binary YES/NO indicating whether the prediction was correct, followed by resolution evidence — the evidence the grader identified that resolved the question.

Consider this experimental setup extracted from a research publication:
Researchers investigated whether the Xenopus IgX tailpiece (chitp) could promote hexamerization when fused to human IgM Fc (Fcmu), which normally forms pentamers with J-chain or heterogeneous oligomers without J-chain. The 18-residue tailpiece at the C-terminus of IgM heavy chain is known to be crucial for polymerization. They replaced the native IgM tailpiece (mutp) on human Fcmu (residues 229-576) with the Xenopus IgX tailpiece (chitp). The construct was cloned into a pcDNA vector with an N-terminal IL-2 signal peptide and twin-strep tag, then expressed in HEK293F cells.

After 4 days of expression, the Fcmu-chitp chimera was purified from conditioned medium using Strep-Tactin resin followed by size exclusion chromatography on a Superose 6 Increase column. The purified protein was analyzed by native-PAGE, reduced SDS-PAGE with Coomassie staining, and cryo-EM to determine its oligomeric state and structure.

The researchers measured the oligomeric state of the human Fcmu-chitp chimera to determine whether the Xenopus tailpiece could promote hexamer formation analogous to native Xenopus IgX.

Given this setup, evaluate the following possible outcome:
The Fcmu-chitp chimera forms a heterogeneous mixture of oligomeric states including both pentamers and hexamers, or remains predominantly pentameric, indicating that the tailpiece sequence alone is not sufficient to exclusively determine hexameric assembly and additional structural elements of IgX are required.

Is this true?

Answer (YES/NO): NO